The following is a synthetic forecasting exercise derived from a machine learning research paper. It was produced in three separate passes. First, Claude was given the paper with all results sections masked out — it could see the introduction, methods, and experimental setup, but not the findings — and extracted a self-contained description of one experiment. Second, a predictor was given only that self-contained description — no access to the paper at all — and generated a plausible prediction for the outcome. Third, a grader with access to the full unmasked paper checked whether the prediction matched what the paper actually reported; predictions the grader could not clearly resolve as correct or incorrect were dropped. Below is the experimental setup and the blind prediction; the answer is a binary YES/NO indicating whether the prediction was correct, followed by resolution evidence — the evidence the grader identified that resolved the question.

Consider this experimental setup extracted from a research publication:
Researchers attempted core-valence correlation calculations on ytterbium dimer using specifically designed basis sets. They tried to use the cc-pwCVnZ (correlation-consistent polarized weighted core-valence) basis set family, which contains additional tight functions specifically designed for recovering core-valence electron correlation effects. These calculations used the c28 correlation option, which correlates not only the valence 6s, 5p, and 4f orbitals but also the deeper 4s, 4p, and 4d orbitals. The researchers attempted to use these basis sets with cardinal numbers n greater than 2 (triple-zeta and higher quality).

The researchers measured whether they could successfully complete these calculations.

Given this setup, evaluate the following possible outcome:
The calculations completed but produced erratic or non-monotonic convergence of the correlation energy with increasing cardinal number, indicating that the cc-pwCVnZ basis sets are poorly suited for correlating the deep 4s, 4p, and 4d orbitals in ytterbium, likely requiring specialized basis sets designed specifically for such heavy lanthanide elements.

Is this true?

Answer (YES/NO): NO